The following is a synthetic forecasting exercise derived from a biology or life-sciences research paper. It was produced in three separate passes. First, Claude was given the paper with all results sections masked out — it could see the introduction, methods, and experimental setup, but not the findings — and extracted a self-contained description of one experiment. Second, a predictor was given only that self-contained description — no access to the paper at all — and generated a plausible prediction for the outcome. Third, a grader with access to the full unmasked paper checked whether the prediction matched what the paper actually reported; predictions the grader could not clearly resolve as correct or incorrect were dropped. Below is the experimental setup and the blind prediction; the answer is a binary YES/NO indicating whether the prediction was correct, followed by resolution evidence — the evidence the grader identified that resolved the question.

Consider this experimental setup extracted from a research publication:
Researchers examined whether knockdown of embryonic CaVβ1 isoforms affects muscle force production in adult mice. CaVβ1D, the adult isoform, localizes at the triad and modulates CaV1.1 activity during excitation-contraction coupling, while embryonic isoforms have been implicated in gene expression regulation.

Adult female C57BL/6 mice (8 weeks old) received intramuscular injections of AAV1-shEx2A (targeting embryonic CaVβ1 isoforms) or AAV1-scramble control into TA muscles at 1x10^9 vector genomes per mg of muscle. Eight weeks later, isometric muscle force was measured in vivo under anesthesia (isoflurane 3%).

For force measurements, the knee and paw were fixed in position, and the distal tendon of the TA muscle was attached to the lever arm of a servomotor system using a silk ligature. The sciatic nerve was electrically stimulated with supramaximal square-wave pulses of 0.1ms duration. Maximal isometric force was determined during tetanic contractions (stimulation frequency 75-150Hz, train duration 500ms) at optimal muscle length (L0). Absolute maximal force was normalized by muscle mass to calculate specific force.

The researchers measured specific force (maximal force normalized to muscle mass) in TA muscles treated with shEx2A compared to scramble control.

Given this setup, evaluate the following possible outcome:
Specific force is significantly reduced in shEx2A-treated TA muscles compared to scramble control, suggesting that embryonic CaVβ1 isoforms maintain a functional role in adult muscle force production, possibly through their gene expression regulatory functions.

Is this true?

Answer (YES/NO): NO